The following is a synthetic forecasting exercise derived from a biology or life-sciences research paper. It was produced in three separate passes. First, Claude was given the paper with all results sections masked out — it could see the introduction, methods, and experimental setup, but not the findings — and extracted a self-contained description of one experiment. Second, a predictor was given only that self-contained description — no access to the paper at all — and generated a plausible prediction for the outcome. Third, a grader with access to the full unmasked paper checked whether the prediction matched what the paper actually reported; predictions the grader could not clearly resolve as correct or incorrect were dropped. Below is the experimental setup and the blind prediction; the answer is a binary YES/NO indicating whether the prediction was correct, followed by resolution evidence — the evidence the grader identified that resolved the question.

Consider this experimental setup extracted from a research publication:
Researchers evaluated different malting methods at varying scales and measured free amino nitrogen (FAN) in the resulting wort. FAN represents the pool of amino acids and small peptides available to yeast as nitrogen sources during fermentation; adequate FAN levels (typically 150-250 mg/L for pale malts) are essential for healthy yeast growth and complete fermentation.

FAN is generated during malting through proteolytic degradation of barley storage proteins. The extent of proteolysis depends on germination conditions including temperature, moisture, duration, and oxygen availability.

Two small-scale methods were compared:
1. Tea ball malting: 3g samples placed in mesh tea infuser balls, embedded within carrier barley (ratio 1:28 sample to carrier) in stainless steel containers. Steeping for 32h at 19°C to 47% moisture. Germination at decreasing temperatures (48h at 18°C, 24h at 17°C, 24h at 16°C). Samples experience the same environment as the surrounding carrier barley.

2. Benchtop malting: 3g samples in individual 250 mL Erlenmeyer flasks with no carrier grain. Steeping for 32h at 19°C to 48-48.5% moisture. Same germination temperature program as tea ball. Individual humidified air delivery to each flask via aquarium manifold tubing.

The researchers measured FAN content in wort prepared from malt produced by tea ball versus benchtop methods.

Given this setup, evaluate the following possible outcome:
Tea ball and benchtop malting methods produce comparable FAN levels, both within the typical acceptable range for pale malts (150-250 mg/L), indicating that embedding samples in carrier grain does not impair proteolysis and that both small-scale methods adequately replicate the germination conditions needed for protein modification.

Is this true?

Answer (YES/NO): YES